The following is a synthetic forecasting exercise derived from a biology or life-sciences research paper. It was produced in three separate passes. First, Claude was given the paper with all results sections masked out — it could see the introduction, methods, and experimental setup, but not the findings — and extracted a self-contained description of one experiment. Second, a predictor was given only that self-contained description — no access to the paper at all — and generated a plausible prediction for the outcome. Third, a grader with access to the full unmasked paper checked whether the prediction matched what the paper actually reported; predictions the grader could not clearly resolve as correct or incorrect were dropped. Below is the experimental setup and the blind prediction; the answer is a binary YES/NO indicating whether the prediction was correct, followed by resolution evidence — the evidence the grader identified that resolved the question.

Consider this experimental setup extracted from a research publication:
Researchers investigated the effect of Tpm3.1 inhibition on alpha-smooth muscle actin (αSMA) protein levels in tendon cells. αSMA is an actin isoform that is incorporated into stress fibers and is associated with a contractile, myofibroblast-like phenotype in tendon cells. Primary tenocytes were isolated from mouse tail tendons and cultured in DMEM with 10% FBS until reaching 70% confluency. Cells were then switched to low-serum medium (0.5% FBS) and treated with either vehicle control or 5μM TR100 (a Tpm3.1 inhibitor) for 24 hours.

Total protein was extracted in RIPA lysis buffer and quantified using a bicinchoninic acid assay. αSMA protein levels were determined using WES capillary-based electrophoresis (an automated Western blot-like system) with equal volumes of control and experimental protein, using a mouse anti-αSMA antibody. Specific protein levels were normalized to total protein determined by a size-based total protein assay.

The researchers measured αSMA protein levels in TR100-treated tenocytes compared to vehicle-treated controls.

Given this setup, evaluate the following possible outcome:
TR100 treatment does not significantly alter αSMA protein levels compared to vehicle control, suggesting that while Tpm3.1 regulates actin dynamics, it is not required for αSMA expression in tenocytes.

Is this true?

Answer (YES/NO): NO